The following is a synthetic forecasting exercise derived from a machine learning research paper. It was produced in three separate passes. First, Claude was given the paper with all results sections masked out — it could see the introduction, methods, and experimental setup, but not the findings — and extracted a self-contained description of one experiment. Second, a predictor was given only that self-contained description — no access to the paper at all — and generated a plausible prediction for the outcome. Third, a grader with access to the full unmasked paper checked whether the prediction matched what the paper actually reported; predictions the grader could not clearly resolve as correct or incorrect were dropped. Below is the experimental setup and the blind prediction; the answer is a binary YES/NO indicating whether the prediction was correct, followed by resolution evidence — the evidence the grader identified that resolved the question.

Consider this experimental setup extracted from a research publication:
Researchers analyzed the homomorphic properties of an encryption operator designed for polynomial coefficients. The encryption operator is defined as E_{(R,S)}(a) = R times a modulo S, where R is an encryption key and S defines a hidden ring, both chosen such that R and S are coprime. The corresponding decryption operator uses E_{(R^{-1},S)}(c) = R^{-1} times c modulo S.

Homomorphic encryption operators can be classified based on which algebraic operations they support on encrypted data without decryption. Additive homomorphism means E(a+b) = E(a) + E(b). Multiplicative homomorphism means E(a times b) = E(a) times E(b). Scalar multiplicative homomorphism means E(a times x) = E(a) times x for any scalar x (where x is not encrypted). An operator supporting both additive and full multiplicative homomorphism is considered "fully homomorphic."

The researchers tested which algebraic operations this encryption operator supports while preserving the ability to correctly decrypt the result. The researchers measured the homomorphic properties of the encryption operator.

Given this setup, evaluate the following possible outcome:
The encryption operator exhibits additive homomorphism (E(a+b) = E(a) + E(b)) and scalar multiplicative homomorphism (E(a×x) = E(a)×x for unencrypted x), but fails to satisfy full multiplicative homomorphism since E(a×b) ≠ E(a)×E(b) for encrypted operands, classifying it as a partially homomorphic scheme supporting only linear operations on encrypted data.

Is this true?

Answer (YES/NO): YES